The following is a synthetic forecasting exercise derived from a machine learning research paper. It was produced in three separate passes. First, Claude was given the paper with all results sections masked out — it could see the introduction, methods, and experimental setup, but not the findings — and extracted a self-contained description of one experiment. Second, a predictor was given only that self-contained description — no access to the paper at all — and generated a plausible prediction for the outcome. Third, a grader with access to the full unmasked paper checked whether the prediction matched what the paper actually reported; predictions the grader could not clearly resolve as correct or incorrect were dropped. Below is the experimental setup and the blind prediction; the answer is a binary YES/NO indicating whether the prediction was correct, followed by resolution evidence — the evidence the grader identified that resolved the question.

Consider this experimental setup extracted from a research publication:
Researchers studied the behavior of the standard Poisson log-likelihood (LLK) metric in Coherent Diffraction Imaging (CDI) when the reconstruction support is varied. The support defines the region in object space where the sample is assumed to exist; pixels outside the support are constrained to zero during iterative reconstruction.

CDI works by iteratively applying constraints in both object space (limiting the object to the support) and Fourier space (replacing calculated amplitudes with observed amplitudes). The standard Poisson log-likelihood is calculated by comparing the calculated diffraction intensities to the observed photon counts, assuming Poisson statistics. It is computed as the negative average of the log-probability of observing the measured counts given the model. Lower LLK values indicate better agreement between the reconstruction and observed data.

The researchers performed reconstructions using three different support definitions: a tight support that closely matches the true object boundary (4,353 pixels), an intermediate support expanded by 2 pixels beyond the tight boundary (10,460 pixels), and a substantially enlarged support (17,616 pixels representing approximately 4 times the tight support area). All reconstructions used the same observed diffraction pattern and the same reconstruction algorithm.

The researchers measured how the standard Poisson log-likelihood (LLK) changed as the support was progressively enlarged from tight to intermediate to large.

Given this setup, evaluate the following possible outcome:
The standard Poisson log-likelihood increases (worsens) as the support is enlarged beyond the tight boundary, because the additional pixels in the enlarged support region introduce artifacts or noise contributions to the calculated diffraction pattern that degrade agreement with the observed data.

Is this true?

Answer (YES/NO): NO